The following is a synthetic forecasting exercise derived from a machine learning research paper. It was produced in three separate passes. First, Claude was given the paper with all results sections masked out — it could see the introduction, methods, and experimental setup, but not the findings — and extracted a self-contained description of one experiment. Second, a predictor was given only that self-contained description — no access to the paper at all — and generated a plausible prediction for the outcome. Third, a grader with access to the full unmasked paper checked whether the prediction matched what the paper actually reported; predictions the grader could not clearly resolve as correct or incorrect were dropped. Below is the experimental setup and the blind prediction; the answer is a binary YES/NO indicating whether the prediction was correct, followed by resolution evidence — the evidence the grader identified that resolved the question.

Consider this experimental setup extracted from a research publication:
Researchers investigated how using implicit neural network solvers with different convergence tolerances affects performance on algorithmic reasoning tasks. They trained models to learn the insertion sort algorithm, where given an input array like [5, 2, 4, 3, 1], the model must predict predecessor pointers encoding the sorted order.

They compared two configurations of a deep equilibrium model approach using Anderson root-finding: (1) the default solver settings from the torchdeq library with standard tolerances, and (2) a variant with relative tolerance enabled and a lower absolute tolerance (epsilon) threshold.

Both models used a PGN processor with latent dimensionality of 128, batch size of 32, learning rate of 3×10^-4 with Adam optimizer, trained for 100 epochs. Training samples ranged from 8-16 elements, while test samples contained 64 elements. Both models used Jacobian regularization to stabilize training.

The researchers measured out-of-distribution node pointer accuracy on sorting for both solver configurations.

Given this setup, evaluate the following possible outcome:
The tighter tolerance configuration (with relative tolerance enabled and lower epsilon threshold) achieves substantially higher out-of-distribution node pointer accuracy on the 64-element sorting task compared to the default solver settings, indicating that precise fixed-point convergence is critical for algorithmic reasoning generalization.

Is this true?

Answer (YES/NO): NO